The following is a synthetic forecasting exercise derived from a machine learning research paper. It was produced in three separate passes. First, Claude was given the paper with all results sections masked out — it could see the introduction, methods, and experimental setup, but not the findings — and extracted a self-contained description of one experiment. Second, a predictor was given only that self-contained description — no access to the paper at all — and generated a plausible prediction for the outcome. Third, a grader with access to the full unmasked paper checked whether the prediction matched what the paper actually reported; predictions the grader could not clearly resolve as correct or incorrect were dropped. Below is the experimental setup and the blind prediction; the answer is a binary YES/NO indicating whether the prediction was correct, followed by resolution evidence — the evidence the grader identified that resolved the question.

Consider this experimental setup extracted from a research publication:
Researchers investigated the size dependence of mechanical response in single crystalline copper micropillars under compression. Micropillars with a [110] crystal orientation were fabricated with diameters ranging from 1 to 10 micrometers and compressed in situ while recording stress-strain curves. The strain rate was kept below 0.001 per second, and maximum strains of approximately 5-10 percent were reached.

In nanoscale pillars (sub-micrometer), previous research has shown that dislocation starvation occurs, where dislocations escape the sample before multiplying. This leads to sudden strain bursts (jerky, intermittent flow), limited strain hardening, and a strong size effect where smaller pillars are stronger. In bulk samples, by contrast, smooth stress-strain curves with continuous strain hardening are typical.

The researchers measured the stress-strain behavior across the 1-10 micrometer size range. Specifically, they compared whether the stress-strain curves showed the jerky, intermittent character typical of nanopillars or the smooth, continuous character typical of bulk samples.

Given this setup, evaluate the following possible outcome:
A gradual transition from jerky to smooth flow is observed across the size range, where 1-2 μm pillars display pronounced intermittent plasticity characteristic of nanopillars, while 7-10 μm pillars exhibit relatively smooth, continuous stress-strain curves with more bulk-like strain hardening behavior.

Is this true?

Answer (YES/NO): YES